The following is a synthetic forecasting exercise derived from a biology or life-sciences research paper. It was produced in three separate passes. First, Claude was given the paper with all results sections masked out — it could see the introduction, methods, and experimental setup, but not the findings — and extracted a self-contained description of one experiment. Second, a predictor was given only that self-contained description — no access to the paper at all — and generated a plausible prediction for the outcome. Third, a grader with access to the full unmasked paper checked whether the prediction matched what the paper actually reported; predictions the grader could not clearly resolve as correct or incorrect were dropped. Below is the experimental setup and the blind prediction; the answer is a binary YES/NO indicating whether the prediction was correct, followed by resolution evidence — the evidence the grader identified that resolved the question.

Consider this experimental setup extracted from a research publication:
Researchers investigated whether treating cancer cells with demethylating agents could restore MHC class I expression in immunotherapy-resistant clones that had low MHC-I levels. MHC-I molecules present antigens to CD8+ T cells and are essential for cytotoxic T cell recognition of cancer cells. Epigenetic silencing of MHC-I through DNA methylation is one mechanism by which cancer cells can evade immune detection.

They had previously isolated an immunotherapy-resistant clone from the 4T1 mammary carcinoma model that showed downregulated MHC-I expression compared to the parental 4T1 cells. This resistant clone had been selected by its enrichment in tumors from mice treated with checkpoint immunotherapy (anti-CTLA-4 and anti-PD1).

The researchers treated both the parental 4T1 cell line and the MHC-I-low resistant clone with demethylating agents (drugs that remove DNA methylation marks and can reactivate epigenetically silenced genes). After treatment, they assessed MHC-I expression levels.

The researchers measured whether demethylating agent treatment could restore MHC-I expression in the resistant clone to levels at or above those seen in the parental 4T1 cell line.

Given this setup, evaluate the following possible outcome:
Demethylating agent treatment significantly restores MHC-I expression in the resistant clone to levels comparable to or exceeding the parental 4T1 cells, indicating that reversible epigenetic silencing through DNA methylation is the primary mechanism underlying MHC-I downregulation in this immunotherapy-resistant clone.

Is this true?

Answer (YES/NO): NO